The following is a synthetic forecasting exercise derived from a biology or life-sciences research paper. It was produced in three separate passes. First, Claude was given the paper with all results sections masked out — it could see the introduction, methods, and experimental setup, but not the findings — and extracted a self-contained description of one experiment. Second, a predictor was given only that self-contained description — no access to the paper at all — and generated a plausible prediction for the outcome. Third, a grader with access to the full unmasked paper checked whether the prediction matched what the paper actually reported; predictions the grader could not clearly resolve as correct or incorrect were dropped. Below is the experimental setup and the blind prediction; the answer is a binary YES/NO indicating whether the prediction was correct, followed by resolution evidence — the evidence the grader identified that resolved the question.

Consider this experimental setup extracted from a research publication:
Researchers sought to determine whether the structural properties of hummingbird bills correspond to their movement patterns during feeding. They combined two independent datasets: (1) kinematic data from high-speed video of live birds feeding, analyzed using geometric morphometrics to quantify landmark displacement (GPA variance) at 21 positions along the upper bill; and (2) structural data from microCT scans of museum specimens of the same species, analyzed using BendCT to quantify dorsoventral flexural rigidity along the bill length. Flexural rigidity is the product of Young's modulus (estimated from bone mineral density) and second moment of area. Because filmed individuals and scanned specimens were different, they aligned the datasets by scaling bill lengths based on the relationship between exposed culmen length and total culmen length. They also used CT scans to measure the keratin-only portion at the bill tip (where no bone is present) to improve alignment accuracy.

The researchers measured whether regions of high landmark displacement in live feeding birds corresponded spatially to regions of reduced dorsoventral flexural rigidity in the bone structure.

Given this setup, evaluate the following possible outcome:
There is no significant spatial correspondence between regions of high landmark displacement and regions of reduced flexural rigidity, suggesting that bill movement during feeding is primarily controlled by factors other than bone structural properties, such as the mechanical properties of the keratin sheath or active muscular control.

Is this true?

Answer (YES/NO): NO